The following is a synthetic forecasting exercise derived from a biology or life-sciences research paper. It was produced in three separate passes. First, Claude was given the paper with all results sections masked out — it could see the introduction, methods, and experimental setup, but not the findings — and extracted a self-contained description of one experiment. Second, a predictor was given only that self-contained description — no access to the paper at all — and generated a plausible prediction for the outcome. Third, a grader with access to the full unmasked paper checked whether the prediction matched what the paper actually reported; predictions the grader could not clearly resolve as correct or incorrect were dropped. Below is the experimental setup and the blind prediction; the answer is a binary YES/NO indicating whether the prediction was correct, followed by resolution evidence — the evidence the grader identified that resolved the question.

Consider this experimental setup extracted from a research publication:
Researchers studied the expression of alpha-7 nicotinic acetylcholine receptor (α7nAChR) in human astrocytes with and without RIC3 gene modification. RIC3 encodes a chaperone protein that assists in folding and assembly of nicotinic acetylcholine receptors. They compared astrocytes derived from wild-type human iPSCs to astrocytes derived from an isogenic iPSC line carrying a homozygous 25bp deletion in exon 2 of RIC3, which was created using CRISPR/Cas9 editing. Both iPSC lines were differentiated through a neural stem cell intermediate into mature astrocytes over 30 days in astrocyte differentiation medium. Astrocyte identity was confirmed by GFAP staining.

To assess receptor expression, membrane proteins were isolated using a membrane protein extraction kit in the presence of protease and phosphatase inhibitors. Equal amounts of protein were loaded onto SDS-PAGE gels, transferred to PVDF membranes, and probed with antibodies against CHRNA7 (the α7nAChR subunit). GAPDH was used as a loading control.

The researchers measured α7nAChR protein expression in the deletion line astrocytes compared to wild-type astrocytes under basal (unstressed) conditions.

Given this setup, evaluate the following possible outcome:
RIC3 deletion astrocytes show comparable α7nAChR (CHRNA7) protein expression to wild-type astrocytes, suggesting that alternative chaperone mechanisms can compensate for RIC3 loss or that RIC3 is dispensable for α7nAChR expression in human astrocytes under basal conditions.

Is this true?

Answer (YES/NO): NO